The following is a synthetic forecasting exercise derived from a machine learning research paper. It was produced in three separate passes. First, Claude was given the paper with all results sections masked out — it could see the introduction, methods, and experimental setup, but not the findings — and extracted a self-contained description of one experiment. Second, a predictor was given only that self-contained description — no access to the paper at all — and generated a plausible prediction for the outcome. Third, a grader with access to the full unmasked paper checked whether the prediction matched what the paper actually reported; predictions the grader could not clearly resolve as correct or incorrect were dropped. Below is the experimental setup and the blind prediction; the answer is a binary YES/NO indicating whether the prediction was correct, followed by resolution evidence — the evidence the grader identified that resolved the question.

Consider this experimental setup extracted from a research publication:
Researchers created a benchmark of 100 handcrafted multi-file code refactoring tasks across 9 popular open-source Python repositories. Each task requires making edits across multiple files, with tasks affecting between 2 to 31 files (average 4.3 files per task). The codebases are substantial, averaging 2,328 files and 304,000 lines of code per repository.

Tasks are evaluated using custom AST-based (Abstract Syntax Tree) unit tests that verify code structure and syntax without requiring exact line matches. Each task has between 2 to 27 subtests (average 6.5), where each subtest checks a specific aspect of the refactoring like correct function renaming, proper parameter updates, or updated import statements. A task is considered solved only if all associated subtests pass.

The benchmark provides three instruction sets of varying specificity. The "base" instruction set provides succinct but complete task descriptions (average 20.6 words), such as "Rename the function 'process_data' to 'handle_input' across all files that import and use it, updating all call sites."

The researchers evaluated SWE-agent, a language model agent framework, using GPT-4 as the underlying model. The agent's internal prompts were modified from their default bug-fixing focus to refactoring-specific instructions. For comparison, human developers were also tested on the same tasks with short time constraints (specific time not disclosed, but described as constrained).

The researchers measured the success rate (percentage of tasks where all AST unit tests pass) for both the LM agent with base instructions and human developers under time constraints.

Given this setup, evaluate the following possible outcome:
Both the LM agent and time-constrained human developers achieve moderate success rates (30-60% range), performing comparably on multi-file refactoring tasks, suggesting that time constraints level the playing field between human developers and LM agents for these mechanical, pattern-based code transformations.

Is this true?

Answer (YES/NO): NO